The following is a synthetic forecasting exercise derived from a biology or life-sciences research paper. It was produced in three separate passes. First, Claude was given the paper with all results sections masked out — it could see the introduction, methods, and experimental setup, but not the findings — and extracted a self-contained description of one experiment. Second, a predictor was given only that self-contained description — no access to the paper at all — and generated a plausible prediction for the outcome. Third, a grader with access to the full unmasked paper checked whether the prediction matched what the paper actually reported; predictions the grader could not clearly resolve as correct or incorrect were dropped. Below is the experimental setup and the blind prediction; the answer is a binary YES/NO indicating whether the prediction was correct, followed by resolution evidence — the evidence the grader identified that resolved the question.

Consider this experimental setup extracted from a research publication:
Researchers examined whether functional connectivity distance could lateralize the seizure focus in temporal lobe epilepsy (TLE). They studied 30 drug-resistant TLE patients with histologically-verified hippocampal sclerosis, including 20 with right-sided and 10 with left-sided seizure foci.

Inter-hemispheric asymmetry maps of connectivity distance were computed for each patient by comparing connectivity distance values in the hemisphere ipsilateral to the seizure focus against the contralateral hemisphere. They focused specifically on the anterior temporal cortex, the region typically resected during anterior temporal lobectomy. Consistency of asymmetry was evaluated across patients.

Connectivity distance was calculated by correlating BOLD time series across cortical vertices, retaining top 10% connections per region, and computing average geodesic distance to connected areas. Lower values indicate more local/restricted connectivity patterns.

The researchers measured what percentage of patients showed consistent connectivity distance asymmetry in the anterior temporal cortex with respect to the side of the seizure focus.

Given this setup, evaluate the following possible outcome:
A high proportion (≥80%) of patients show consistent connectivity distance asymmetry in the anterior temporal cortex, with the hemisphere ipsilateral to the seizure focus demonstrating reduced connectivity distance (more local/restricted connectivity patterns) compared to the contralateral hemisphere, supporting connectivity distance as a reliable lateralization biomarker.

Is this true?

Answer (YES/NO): NO